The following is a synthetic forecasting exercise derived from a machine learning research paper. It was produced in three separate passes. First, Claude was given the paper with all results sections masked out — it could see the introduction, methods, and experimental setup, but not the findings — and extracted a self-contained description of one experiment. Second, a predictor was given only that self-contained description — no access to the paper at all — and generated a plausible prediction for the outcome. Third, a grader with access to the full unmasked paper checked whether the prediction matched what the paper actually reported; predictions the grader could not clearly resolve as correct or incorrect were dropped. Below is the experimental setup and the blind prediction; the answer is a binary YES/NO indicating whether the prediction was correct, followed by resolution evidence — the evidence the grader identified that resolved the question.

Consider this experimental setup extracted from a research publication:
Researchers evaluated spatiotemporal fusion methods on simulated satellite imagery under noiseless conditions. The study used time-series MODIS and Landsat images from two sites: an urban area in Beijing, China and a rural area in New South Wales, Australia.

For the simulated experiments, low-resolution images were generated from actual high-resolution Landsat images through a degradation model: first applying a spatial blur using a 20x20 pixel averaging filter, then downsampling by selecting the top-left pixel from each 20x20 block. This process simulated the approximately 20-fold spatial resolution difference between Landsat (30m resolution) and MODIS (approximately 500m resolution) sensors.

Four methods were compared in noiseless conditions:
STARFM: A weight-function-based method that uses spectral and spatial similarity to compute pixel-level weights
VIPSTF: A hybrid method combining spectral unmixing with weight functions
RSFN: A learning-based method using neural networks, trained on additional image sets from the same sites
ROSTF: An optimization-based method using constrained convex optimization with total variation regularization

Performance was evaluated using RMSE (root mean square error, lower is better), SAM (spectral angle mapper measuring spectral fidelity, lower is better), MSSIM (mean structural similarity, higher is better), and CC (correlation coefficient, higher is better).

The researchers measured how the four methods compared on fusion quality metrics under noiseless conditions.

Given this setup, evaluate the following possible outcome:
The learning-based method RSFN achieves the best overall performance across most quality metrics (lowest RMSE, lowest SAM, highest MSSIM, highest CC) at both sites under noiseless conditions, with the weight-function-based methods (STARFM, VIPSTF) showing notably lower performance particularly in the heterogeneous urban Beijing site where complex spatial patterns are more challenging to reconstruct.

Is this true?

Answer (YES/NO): NO